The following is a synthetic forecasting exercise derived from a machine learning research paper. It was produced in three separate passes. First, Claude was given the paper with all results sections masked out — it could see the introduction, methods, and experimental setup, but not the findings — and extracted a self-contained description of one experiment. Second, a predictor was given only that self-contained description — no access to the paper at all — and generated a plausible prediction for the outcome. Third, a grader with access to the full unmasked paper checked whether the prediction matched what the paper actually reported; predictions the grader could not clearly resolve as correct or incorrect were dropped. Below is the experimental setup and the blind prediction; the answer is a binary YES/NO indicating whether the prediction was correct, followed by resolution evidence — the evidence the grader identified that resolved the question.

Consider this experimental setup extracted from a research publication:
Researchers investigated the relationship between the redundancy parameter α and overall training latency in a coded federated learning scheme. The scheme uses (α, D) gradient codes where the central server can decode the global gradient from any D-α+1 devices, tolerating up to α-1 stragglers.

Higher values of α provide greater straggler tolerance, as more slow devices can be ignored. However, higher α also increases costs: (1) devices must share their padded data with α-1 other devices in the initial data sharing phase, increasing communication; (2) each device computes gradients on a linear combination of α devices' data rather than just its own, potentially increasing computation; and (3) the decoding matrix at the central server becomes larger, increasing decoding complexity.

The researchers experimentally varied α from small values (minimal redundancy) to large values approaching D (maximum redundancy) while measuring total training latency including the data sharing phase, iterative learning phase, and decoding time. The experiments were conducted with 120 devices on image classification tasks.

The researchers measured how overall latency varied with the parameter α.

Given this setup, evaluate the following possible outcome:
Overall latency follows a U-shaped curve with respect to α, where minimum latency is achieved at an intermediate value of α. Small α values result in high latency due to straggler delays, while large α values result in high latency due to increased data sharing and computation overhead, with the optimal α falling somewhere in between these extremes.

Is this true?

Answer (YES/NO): NO